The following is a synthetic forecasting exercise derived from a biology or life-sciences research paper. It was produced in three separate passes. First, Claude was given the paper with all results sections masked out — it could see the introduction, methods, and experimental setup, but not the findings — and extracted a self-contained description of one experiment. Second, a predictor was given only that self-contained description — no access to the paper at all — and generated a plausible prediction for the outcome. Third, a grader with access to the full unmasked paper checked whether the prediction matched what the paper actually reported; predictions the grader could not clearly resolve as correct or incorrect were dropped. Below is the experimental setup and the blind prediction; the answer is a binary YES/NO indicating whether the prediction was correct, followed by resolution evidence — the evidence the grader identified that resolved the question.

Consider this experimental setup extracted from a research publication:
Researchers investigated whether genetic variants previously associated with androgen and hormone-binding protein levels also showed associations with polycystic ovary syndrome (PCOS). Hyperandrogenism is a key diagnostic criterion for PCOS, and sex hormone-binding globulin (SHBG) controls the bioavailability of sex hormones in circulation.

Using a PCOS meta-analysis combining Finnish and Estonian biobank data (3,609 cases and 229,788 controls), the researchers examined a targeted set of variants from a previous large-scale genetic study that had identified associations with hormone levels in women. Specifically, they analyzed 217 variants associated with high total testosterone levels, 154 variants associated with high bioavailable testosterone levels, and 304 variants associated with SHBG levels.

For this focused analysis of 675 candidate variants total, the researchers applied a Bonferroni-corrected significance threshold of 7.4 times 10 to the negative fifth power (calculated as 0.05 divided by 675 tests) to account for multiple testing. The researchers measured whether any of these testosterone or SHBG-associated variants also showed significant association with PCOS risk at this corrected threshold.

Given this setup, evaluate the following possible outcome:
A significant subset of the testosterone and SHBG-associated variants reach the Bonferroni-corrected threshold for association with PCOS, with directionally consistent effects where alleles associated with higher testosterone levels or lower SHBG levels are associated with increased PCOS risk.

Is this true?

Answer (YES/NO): NO